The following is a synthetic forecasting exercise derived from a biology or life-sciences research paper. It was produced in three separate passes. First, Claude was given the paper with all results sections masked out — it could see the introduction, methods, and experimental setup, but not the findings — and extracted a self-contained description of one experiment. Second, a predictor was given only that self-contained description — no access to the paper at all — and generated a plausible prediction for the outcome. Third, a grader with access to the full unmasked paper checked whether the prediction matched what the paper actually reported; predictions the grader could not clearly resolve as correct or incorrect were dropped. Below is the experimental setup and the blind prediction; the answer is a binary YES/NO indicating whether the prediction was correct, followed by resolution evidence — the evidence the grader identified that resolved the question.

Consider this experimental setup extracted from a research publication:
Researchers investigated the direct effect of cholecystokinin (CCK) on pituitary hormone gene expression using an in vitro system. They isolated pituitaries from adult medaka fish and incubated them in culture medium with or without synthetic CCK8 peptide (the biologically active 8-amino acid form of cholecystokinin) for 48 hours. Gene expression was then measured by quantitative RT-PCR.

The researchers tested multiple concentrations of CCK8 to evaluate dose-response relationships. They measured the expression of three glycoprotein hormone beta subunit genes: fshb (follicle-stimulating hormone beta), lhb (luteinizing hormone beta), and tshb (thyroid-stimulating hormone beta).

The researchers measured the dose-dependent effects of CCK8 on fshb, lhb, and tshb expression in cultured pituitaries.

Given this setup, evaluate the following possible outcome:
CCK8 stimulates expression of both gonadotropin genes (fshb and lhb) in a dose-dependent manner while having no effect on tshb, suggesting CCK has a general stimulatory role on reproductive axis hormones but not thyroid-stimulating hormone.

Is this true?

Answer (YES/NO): NO